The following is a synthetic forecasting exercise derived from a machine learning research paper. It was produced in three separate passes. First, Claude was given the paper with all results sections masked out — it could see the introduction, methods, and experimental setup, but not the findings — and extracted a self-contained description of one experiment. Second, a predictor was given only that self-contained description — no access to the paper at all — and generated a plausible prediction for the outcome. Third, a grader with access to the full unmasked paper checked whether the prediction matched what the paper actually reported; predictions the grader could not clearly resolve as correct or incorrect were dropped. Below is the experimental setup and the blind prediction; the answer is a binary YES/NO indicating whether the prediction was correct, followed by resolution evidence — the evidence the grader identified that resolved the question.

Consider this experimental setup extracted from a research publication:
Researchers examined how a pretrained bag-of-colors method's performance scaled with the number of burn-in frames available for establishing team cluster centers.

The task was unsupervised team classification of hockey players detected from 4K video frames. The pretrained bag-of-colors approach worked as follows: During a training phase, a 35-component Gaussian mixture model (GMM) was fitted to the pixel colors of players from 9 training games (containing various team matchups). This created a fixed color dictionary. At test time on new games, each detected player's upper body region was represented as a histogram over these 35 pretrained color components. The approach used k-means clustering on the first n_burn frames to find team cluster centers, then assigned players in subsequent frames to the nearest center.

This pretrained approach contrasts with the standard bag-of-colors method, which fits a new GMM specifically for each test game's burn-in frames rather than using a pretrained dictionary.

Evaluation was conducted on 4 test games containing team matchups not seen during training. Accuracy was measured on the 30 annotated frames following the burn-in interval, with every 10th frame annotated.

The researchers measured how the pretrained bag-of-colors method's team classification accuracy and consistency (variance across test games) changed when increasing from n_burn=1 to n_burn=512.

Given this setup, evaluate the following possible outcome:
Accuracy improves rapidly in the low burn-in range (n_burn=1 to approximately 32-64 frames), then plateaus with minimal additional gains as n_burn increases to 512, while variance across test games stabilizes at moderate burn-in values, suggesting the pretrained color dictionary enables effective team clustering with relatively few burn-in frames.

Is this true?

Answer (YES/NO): NO